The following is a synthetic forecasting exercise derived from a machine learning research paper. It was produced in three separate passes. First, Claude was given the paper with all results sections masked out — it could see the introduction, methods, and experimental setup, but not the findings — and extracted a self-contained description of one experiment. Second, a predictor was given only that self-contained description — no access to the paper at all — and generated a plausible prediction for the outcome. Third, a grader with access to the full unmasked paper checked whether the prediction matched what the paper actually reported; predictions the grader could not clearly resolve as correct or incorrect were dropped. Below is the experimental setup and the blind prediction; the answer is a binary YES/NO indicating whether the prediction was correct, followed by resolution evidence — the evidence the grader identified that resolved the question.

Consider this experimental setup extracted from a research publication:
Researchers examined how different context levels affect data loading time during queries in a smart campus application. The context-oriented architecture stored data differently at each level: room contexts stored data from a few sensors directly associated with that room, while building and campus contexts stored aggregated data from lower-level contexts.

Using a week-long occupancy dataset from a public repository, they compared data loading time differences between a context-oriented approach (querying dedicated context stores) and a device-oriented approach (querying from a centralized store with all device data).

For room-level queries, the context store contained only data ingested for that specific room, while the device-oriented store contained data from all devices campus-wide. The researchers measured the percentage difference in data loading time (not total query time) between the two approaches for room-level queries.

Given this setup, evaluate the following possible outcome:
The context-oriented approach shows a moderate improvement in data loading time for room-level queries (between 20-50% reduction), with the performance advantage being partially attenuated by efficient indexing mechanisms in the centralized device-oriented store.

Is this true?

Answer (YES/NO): YES